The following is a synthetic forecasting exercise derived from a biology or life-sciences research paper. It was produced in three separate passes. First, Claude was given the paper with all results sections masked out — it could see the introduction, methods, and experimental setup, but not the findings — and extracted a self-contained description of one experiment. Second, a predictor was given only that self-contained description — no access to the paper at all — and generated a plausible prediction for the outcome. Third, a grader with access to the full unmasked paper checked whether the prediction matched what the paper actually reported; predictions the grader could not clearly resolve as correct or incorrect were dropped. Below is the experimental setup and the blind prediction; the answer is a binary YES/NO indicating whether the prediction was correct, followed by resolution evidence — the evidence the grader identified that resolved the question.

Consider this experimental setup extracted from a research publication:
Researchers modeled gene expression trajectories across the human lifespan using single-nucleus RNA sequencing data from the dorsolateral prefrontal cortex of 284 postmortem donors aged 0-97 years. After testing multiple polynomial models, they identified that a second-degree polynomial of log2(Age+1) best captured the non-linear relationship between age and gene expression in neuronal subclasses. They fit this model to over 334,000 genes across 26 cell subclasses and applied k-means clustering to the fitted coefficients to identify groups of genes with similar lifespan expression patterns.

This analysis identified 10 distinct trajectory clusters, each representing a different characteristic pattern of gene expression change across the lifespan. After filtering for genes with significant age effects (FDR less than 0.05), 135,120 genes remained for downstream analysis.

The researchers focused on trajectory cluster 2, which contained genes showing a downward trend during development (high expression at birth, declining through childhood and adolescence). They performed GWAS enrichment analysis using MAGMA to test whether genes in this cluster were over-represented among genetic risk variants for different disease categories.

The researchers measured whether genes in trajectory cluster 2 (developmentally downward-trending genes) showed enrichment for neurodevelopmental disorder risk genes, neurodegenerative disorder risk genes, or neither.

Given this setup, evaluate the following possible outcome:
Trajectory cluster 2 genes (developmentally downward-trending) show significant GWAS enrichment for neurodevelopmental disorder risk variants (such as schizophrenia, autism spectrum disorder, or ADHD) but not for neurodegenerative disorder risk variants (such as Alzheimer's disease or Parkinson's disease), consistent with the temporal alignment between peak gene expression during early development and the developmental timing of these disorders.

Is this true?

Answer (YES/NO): YES